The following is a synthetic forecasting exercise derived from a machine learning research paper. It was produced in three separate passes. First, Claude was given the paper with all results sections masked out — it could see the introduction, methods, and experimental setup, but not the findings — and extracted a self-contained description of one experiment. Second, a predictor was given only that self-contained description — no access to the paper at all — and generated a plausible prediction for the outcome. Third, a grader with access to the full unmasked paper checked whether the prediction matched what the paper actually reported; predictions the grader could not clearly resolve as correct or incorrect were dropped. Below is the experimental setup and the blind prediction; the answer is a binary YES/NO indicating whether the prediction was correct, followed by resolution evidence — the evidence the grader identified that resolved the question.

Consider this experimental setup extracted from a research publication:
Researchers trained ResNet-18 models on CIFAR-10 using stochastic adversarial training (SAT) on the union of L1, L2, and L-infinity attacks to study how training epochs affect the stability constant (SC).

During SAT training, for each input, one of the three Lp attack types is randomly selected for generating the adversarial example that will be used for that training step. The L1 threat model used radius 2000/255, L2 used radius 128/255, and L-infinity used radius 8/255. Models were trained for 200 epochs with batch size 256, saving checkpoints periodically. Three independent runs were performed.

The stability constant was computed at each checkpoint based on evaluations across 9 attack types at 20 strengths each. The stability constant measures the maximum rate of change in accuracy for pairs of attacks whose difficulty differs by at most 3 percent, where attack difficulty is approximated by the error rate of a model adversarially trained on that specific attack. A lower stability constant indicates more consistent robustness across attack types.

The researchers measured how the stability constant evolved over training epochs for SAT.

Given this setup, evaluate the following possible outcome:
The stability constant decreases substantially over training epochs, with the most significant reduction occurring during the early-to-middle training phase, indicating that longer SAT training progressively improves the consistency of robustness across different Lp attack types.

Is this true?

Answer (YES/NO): NO